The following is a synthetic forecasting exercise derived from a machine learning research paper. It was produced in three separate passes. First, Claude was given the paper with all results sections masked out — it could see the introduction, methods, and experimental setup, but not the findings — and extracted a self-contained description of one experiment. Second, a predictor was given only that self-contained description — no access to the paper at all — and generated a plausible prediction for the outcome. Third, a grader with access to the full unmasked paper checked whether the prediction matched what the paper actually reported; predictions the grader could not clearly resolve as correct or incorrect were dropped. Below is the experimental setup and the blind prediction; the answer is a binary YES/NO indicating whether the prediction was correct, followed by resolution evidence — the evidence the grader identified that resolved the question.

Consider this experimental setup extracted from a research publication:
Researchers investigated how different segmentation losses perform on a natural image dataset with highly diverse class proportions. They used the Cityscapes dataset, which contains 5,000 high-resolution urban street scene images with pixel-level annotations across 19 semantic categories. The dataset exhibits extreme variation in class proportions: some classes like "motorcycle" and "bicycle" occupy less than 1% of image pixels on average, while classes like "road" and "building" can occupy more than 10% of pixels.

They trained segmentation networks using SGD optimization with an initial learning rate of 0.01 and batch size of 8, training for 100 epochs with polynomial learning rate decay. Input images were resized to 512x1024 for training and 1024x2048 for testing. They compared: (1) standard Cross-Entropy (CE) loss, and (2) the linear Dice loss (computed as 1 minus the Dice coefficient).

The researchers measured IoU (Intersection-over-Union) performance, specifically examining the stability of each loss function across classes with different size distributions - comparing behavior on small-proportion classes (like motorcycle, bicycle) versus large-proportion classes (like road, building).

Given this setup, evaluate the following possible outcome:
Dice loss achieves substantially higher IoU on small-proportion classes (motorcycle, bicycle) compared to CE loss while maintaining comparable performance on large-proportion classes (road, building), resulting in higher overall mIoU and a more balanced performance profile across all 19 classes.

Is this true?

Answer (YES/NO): NO